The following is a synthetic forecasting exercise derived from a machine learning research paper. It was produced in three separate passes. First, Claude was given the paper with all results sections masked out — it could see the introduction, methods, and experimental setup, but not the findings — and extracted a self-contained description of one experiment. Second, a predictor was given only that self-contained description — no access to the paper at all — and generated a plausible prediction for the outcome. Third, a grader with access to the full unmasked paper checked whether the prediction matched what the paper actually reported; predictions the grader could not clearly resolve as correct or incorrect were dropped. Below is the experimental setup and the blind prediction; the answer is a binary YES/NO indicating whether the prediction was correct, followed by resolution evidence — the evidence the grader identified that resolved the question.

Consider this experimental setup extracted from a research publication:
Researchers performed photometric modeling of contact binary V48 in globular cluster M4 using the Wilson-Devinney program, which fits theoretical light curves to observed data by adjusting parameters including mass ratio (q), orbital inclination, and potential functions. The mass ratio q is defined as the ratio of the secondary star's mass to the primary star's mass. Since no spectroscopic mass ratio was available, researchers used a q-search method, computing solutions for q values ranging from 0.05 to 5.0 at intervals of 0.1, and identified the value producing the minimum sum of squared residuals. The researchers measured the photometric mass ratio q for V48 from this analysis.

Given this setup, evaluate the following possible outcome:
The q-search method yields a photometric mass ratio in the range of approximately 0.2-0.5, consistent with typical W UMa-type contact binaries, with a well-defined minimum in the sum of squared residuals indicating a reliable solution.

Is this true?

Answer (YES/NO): NO